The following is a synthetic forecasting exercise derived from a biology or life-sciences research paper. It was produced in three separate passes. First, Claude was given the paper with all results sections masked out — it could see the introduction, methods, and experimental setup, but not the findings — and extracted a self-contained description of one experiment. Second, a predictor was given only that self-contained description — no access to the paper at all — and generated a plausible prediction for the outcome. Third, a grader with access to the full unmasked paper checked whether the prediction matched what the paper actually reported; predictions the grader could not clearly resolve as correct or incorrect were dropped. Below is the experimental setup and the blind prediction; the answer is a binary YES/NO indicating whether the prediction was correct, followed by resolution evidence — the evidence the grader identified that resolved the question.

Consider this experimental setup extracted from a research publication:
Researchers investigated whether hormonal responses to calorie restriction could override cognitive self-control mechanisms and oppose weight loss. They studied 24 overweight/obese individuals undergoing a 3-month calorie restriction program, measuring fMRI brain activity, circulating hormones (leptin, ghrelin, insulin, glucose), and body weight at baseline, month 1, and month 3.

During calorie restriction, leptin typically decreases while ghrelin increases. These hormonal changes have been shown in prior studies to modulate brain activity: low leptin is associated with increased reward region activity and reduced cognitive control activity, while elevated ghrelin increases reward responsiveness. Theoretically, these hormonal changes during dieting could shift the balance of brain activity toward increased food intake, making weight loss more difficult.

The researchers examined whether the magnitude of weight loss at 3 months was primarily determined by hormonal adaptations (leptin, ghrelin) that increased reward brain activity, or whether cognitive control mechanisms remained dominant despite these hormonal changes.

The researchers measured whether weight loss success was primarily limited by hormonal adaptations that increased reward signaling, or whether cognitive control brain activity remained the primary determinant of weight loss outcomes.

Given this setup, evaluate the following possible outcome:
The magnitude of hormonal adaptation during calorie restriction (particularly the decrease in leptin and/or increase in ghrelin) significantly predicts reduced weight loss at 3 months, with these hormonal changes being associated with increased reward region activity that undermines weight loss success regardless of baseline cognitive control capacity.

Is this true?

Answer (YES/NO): NO